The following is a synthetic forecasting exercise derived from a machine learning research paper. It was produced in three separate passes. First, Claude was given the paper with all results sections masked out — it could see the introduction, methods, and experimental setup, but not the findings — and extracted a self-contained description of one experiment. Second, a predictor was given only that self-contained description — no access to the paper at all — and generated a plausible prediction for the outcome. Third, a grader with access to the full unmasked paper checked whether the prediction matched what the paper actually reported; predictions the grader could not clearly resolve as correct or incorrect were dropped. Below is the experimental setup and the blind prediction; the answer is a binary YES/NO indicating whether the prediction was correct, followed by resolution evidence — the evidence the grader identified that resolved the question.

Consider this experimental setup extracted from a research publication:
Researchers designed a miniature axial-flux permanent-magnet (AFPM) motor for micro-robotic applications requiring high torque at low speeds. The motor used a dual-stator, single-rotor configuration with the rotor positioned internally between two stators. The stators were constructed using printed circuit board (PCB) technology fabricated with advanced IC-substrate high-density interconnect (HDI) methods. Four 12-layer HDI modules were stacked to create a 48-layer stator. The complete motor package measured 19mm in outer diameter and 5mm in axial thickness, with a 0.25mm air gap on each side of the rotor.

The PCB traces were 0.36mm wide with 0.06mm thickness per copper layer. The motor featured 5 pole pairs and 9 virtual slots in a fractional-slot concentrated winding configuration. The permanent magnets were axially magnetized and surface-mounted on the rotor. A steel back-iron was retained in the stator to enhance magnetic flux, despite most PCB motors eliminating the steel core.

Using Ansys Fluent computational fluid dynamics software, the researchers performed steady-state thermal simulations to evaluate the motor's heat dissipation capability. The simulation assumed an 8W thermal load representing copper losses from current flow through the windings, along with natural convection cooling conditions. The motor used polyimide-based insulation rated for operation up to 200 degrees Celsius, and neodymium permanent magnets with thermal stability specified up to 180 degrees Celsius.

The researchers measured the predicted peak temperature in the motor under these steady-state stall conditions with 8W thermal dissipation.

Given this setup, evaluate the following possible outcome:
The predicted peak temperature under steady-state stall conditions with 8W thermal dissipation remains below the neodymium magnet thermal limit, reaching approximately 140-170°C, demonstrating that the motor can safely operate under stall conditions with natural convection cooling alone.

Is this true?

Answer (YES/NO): YES